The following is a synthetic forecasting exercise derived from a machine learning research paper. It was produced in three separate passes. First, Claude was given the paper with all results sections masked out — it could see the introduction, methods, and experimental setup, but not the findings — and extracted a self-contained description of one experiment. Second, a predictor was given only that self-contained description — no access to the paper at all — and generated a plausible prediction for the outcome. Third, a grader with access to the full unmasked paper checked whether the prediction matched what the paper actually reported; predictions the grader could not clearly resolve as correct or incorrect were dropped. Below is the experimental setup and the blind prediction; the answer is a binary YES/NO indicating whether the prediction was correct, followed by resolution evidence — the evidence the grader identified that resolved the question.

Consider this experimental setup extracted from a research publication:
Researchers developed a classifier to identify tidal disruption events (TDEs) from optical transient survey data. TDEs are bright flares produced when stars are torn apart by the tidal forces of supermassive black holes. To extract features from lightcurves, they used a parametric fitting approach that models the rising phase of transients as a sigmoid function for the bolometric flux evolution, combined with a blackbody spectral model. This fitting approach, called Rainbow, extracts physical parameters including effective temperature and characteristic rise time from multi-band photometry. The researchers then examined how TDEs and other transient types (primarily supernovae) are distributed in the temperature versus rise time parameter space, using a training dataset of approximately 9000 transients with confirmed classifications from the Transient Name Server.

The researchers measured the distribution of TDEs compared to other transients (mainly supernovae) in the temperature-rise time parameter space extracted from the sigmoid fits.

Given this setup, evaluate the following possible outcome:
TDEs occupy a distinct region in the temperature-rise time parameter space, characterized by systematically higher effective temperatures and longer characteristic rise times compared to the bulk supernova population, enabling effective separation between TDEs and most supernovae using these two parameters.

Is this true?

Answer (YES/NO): YES